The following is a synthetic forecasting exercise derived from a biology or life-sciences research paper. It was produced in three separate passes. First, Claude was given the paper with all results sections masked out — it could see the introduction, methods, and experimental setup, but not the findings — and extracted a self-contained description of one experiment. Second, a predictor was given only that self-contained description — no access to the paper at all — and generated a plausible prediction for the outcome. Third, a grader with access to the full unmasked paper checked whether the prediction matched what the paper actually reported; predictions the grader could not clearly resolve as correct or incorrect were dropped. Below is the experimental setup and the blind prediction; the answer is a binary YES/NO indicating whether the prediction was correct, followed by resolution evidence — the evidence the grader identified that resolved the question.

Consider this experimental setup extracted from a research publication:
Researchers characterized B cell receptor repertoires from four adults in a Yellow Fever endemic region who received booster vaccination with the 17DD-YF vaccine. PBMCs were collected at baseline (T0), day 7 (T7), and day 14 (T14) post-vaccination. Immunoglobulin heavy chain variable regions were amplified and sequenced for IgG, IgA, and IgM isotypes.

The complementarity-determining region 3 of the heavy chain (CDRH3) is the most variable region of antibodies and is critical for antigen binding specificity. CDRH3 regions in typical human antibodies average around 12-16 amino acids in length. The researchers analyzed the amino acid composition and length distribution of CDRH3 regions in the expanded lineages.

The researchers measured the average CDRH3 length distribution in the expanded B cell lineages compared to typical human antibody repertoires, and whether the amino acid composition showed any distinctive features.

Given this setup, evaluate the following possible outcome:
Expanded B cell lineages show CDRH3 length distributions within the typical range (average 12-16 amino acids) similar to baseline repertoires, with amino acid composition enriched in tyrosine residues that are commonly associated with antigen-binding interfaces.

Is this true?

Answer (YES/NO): YES